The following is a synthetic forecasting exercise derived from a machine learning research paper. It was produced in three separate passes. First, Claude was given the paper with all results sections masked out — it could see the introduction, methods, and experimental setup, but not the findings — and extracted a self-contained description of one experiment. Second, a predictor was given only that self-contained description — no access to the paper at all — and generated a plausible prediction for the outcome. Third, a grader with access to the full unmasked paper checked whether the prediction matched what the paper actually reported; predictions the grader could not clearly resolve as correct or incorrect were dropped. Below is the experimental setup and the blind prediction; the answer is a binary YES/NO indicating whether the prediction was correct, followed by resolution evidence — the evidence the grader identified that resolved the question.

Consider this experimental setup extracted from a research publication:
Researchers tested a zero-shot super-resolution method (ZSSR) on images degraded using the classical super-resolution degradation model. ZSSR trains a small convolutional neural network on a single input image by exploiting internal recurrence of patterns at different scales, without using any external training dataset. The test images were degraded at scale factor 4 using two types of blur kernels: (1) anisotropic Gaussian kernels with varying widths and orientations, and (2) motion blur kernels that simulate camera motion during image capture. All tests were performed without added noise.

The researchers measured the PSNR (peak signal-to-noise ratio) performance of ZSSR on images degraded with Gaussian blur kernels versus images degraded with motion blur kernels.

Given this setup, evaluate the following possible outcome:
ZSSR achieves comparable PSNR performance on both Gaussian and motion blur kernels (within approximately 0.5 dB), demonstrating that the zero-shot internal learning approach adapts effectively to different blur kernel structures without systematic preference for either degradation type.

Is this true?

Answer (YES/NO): NO